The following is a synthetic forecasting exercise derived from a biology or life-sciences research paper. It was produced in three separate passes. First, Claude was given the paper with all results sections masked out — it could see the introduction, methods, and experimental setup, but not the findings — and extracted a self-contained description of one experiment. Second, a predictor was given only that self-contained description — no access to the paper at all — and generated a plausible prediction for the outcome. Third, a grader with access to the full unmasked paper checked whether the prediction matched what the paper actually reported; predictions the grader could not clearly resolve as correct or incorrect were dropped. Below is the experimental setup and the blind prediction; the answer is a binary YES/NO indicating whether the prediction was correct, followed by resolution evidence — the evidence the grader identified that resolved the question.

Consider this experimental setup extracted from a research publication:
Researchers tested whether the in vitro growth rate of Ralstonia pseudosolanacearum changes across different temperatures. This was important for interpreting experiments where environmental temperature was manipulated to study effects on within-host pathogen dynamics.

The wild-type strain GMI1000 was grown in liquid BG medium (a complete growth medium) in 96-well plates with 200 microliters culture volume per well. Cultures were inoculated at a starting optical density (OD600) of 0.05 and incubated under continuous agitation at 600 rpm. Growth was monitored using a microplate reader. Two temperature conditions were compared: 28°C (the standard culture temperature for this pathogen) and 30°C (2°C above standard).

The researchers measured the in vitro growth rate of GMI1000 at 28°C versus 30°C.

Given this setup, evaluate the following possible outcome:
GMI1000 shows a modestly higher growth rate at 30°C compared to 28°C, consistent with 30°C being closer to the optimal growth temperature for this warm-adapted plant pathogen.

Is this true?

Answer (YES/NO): YES